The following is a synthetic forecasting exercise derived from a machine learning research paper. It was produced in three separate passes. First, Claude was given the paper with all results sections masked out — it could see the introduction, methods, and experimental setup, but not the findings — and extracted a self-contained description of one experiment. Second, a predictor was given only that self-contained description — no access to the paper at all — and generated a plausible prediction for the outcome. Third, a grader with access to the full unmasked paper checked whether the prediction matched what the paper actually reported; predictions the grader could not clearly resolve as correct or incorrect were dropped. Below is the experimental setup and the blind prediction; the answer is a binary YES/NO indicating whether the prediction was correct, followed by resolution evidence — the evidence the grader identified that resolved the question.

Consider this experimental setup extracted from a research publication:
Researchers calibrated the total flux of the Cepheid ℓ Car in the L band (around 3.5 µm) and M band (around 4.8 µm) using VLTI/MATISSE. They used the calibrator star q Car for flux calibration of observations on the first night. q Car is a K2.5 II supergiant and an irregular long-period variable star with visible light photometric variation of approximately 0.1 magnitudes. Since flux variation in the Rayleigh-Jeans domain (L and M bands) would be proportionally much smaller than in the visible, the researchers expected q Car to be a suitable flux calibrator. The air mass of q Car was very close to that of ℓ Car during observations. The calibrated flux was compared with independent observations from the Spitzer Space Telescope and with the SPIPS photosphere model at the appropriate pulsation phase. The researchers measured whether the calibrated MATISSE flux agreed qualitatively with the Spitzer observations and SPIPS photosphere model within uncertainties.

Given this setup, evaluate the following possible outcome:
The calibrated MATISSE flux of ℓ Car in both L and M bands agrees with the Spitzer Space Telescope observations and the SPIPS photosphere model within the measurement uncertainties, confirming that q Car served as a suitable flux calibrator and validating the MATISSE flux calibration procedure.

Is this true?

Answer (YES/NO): YES